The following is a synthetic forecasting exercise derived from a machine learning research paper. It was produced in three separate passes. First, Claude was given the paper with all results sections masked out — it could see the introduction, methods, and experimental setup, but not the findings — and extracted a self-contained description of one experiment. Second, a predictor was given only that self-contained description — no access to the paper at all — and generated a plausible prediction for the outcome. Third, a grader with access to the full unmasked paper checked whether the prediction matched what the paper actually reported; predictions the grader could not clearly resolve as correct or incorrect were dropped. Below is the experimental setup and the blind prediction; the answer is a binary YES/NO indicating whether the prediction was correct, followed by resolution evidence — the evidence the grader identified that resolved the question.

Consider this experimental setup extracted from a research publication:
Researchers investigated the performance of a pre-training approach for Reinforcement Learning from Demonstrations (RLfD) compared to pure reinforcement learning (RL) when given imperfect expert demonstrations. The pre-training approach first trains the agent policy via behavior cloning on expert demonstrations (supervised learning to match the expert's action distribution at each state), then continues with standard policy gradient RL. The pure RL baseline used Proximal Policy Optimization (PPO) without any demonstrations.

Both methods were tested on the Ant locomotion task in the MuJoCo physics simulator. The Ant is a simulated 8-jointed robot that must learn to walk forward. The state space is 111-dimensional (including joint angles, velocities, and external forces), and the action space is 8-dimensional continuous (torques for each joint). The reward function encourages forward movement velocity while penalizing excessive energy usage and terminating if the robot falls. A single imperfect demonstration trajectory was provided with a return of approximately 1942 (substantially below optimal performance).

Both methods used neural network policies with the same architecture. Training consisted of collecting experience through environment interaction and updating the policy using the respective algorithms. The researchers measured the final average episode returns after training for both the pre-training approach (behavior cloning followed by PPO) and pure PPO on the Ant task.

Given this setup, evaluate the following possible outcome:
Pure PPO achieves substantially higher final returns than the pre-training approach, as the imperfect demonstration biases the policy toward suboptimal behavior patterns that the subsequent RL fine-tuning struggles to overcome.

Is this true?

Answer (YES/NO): YES